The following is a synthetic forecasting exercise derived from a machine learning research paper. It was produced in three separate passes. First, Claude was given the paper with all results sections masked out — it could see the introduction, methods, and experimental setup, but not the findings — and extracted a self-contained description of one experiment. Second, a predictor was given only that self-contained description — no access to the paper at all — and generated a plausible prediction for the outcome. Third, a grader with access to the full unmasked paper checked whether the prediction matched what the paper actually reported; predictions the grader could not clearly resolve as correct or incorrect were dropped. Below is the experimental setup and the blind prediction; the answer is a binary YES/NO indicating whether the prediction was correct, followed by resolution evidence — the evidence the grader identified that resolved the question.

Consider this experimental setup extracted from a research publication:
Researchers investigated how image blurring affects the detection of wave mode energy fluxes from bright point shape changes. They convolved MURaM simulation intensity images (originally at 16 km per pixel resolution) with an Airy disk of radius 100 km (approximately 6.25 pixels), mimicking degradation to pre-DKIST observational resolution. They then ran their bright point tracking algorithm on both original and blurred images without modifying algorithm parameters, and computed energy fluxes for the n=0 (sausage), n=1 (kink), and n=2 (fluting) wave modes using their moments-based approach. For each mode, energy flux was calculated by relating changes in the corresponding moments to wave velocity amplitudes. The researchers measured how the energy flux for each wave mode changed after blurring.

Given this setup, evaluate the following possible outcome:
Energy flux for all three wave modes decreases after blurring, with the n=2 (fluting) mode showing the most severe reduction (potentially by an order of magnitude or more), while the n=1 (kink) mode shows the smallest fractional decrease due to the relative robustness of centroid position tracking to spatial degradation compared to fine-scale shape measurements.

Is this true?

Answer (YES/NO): NO